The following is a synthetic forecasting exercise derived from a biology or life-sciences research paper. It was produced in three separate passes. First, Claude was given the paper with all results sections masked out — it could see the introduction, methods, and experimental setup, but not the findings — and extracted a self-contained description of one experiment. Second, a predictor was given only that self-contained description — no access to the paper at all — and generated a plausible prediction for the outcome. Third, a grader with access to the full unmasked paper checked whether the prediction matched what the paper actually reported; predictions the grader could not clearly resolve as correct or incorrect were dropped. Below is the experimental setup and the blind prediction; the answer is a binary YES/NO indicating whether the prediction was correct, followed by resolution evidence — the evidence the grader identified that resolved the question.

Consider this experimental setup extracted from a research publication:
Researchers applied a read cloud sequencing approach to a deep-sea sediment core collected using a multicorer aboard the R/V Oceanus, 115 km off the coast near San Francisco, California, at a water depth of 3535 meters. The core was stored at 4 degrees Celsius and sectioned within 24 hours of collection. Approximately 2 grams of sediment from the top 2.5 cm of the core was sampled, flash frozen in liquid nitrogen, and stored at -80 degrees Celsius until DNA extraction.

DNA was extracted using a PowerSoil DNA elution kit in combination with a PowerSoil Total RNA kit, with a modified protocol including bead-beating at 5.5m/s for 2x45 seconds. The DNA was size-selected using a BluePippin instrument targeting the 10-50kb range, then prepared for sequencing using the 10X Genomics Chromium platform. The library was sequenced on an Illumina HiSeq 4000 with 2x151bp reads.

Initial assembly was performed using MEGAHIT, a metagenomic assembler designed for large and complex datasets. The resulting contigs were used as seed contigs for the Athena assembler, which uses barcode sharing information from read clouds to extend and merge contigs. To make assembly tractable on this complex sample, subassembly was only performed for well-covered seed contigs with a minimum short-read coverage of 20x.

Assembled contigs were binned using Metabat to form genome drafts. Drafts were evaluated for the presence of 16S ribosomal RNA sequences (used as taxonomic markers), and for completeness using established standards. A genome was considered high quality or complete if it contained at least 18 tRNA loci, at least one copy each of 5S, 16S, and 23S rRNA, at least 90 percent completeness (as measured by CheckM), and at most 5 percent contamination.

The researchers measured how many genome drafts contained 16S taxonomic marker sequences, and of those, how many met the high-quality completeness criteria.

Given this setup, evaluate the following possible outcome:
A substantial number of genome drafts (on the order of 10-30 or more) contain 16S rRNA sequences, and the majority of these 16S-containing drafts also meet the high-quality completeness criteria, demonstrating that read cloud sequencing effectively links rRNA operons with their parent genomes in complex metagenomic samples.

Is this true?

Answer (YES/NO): NO